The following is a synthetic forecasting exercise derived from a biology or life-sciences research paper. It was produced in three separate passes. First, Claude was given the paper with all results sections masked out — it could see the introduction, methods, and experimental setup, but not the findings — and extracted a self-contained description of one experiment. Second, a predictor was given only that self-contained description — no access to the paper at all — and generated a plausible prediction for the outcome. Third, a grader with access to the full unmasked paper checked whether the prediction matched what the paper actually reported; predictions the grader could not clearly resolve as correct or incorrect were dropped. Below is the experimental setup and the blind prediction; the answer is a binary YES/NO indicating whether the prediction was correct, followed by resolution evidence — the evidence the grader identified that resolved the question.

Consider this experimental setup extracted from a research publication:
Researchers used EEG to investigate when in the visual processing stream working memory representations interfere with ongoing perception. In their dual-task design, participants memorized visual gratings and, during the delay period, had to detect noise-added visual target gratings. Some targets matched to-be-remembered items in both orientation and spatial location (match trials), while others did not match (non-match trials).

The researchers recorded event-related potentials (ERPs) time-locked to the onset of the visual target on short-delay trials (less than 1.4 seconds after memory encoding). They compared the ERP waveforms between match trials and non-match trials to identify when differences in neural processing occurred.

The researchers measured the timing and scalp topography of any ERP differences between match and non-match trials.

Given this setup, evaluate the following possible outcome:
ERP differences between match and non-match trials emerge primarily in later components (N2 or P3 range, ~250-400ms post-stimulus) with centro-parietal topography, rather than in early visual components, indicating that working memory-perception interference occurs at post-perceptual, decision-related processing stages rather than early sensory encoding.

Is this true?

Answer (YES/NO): NO